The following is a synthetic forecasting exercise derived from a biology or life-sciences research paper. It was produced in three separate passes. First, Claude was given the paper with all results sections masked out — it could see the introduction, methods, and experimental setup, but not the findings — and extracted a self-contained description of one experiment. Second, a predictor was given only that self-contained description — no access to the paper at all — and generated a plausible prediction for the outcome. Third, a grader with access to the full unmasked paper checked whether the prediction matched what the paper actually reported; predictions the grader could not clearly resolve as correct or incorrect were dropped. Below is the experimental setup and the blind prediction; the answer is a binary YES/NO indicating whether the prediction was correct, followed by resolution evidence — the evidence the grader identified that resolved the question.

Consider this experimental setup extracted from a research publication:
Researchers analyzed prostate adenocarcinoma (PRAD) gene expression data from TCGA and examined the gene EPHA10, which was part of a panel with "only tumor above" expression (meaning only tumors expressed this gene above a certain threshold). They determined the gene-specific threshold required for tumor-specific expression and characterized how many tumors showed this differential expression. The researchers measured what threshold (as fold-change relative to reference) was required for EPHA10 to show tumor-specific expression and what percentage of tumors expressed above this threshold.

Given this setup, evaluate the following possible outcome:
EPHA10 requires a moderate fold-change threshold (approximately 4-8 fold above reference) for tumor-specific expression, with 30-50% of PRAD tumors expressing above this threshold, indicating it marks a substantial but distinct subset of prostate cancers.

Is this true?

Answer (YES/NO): NO